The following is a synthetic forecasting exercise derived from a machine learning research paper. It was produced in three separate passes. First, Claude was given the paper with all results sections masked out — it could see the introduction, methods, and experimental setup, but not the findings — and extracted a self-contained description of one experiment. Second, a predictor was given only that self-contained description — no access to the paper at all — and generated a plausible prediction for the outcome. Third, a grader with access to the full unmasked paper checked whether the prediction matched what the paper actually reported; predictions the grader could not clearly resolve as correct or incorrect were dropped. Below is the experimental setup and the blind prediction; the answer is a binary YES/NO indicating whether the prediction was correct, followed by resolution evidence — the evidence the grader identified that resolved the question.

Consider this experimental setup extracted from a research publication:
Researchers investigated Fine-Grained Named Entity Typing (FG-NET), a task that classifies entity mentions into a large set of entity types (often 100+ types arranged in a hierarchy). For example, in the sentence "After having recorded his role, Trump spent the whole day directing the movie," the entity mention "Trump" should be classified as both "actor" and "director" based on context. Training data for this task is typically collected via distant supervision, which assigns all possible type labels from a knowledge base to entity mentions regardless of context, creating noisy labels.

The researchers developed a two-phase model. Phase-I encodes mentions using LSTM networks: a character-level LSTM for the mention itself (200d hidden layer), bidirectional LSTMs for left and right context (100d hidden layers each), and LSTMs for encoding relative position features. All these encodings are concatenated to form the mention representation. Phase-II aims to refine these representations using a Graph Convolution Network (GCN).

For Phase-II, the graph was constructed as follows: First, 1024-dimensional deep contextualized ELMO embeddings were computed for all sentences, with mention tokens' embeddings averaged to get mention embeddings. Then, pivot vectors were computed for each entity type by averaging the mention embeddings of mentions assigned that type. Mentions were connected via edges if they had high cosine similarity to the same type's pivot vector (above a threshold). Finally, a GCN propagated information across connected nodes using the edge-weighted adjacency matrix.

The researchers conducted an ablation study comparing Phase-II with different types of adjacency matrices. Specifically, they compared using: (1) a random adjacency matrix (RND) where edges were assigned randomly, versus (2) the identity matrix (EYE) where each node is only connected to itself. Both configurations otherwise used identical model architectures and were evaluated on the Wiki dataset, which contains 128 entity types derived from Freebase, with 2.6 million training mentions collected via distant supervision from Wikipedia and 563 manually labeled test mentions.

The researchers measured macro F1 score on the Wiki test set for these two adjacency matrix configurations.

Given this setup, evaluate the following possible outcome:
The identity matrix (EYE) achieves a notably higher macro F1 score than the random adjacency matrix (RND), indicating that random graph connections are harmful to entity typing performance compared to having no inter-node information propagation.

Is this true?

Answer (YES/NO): YES